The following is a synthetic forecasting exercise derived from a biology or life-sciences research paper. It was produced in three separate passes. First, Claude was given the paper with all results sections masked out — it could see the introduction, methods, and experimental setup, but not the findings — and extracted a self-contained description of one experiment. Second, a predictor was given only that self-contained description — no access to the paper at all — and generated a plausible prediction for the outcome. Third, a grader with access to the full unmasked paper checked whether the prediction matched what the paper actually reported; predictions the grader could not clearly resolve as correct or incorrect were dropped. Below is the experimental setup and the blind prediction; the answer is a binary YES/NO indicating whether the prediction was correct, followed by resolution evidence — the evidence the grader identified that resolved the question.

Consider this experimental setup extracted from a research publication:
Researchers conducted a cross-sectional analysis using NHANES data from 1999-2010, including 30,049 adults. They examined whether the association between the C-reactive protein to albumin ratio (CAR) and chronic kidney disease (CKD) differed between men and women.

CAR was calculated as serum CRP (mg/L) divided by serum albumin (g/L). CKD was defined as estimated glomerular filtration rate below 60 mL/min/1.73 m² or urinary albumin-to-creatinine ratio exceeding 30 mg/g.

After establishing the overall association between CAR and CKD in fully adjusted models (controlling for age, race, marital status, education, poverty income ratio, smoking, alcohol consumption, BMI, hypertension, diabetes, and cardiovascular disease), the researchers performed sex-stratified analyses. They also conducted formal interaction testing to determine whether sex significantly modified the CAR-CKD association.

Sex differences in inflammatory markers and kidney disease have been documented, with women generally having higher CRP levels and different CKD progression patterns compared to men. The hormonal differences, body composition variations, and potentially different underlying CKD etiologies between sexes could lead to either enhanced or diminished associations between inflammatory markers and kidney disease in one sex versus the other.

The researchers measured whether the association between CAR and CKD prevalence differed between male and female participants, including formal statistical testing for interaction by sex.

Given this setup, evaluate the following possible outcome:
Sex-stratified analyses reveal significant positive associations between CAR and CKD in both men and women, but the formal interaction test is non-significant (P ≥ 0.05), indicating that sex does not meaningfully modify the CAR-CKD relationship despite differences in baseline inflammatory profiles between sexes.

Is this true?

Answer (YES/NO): YES